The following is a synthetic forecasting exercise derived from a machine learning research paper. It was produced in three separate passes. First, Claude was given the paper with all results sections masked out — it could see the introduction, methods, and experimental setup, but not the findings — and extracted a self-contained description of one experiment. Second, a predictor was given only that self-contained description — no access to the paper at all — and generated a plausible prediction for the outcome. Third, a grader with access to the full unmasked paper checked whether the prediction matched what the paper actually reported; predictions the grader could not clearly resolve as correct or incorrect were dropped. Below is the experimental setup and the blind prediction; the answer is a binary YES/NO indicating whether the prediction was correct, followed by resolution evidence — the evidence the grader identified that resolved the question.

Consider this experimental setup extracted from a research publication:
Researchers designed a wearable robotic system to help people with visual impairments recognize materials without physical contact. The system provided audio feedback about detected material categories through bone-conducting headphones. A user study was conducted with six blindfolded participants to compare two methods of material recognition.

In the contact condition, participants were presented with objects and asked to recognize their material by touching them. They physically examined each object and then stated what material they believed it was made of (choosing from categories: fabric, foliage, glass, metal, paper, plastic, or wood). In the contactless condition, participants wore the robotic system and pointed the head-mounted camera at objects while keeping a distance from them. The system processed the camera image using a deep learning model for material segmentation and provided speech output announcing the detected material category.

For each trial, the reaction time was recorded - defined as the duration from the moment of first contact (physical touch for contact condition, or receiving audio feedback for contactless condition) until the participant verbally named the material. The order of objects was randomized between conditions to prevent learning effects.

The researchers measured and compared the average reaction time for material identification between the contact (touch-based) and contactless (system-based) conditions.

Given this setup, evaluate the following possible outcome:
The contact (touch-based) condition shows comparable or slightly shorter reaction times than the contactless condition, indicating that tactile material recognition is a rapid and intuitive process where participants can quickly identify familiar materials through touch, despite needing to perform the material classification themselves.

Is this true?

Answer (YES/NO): NO